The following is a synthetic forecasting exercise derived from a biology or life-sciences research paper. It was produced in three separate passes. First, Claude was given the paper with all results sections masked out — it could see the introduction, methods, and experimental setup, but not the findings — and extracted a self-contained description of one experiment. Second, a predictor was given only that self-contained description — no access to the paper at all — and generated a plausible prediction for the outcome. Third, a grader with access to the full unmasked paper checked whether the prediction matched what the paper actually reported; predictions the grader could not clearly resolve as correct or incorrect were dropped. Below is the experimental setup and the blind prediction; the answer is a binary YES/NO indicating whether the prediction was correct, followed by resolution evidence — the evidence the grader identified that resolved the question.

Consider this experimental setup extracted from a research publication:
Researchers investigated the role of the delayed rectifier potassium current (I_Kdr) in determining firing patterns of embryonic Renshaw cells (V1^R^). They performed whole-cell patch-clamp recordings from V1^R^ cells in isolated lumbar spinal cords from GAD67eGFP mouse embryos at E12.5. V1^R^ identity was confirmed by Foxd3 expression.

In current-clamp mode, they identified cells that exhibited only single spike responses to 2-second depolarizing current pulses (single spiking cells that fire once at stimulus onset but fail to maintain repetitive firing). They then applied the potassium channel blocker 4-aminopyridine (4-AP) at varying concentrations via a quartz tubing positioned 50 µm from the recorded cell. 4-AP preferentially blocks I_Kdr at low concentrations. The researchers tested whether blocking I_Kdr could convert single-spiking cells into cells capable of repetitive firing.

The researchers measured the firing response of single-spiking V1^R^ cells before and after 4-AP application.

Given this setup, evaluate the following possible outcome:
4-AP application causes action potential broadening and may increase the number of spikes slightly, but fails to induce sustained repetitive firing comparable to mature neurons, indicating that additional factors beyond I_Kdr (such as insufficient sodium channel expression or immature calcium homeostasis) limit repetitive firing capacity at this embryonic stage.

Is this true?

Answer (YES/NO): NO